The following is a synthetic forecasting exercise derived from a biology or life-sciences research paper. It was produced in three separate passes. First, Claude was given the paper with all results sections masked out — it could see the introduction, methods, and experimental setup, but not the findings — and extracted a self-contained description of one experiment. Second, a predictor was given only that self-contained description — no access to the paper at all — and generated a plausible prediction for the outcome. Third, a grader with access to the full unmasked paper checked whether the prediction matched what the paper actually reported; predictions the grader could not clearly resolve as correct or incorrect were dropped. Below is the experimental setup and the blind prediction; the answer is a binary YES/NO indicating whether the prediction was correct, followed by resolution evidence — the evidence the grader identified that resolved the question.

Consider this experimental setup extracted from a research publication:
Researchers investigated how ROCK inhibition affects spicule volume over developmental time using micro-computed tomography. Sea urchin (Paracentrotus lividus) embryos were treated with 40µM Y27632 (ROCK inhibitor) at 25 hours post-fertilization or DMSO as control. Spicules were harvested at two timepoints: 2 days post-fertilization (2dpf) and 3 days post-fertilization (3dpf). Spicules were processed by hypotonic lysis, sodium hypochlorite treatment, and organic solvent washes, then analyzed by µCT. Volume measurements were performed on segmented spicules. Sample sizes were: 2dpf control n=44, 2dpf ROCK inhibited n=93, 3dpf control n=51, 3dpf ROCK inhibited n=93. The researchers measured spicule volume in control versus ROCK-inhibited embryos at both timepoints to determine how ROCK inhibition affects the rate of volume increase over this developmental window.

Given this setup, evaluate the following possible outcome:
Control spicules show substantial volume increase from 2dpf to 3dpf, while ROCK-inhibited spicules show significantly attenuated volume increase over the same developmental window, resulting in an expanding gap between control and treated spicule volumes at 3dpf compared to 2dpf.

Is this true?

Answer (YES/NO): NO